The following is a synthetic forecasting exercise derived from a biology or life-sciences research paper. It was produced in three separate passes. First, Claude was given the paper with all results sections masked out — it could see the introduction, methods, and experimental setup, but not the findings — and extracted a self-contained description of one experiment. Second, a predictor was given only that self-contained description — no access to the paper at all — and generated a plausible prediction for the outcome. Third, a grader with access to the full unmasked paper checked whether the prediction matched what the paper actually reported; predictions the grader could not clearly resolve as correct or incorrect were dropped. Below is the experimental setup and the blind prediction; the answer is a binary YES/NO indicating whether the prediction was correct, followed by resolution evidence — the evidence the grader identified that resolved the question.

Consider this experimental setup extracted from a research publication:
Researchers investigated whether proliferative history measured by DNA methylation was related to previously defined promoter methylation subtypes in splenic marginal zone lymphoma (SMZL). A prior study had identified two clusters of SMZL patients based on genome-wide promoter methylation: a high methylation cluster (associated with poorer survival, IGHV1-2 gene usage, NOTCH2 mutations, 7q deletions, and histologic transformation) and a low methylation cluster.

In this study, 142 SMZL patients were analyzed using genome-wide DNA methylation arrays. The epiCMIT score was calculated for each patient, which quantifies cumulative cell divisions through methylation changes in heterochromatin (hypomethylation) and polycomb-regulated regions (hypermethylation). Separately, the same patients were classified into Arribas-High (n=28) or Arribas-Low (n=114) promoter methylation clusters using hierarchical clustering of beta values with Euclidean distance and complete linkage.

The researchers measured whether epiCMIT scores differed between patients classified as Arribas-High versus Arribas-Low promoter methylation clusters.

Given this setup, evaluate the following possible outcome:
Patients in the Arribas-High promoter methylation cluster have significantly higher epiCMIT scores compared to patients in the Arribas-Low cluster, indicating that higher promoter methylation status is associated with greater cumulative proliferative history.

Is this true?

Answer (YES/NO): YES